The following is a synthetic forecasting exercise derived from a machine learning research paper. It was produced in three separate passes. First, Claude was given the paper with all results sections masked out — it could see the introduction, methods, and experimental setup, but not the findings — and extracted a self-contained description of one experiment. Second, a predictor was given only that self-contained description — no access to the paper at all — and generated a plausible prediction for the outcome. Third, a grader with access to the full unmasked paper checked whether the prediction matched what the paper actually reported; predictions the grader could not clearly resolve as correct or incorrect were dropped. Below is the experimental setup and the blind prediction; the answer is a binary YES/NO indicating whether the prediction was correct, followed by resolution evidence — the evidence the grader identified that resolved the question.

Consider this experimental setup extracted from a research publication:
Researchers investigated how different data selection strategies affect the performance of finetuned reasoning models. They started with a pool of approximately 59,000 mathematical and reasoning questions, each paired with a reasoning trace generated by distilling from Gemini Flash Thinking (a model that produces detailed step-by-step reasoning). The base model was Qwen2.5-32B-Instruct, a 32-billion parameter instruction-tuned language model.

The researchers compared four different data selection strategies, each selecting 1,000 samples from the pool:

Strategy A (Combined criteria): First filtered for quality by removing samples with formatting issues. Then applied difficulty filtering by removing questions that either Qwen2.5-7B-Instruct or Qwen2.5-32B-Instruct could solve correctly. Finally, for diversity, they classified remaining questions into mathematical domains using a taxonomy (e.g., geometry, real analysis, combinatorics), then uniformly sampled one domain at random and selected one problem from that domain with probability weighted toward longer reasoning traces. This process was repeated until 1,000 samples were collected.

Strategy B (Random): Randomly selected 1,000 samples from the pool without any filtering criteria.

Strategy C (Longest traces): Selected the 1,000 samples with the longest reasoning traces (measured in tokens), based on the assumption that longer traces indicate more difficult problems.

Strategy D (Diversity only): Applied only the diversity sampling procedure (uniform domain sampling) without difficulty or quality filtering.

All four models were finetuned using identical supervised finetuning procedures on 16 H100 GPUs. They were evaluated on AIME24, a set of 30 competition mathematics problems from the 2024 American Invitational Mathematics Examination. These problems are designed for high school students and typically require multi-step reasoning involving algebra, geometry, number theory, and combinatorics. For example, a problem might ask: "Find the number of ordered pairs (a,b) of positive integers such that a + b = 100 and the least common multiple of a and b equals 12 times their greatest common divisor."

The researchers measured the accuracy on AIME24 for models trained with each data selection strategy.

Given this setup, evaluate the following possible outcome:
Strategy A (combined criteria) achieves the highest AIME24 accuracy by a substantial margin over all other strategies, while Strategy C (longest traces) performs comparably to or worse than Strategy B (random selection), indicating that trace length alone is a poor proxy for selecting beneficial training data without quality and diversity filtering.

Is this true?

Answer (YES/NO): YES